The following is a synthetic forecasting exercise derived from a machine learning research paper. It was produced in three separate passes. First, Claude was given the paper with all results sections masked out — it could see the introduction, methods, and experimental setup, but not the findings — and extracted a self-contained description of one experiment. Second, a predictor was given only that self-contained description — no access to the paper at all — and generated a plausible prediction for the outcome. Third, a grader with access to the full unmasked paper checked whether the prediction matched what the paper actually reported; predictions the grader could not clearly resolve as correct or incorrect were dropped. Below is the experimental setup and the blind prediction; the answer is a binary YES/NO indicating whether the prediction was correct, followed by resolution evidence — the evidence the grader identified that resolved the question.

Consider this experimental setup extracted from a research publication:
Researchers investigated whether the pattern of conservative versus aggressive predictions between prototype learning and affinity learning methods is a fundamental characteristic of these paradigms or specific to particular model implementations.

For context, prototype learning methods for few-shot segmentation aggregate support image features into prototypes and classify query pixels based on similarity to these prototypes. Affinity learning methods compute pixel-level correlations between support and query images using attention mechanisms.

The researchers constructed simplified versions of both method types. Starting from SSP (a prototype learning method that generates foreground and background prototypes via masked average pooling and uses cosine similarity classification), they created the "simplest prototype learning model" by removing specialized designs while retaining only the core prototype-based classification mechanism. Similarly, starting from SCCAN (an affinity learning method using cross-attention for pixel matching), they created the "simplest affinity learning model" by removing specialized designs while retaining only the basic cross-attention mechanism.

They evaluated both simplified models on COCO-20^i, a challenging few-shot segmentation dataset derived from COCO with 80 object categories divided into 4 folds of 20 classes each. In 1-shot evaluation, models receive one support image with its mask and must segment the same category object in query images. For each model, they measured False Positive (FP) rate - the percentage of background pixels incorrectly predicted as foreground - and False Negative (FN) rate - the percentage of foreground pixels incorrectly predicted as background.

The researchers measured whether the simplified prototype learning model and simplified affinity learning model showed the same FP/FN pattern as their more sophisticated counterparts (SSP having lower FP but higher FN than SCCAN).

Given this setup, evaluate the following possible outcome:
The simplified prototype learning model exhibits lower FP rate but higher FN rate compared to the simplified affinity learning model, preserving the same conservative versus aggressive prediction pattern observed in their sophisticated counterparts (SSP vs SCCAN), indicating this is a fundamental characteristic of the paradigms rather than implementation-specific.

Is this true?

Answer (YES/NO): YES